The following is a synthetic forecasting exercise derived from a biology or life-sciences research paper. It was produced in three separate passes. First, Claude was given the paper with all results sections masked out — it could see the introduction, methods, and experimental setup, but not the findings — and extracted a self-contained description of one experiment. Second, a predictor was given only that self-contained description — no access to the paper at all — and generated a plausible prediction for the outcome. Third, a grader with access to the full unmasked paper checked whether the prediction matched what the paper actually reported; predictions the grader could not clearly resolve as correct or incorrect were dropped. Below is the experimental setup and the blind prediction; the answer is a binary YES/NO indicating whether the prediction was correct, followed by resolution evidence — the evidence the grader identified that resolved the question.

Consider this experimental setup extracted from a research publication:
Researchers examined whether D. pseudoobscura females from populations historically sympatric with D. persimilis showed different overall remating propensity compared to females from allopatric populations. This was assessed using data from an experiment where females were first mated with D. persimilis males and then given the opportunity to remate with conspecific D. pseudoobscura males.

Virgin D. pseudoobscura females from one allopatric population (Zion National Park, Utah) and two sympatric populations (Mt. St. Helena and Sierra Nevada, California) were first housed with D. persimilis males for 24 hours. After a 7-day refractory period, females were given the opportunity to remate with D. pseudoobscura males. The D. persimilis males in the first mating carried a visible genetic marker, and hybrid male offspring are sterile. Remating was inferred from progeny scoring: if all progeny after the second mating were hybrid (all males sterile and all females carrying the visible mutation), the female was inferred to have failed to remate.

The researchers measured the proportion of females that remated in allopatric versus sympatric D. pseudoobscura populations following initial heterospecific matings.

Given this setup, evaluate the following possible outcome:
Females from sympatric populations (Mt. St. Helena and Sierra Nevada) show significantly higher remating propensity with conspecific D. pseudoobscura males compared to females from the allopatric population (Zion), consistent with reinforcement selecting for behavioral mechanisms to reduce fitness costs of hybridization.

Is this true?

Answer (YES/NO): NO